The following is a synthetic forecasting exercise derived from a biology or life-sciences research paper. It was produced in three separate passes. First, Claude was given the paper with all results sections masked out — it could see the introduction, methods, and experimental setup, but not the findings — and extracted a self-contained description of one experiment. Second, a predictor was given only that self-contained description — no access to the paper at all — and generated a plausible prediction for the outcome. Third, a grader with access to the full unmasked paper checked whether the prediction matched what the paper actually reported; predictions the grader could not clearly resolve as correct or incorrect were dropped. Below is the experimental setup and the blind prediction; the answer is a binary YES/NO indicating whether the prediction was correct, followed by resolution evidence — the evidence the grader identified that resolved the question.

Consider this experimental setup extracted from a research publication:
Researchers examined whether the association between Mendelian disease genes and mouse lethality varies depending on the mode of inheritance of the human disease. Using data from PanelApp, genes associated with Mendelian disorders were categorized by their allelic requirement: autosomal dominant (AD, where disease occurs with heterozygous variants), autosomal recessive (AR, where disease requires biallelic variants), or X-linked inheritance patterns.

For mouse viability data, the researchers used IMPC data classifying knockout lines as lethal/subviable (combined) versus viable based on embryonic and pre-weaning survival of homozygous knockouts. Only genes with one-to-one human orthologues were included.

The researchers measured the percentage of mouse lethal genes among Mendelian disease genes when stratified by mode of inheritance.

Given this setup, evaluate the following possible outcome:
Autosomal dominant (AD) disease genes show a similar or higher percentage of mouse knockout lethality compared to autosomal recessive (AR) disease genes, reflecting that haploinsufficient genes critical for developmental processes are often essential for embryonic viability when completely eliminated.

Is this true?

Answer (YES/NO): YES